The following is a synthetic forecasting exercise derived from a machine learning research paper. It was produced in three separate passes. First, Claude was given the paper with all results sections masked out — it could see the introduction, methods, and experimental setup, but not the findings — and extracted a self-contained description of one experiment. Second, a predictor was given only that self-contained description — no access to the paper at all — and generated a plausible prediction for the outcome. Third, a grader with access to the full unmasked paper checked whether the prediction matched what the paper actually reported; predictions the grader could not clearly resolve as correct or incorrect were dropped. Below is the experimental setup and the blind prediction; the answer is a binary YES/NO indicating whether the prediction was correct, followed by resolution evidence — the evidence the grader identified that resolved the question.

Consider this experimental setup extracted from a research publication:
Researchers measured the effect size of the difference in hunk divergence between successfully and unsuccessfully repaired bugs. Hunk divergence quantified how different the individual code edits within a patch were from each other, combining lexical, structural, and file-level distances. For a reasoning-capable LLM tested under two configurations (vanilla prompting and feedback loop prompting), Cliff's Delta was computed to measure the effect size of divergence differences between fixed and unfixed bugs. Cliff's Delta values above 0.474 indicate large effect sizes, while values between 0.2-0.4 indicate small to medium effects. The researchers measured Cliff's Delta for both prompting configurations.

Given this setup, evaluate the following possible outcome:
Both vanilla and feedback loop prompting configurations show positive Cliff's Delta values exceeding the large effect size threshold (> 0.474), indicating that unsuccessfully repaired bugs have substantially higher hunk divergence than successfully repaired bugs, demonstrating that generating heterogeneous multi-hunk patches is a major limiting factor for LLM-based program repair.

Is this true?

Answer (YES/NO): YES